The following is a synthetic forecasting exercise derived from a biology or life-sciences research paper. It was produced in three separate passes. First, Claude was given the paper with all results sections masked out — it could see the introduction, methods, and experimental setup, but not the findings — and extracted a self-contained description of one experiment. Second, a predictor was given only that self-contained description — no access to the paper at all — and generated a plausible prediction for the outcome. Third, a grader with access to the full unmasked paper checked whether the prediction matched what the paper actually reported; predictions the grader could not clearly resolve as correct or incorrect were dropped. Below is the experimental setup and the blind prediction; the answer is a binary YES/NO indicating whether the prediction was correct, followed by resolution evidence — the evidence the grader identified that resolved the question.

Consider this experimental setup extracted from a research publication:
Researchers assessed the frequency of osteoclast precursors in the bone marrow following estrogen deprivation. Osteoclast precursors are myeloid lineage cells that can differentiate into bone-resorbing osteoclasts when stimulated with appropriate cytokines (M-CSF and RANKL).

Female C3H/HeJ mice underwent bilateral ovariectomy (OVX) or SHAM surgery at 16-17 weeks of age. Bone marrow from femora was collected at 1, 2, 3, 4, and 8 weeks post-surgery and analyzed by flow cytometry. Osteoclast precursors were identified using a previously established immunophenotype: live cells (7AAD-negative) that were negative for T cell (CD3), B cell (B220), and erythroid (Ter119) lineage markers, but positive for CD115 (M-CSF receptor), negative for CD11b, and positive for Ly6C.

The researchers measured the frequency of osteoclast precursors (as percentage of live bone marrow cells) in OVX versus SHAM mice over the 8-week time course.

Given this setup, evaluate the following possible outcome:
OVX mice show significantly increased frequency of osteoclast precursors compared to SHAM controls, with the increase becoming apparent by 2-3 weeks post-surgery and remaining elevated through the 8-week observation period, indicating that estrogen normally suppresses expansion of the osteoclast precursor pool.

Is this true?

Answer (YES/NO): NO